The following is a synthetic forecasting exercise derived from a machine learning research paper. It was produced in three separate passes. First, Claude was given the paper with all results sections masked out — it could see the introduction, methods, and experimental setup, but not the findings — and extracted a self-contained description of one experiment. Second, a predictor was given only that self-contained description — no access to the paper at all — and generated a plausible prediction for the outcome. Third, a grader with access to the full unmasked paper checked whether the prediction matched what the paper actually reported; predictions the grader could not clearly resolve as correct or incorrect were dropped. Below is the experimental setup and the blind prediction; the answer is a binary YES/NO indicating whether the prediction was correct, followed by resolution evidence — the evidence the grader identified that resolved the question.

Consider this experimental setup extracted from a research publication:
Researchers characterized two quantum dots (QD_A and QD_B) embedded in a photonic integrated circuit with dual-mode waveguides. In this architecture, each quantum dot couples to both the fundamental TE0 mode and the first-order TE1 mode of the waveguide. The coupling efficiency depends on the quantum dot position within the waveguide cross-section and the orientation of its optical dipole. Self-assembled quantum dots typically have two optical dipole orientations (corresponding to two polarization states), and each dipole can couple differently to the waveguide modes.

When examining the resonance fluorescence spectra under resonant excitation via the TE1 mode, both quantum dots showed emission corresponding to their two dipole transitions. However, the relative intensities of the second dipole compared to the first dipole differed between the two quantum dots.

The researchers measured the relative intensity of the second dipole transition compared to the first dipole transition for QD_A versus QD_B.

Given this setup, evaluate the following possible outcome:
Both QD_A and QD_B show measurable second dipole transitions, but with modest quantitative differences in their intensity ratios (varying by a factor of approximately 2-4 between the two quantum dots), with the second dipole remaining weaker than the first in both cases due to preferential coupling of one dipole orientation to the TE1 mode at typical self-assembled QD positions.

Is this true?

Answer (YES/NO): NO